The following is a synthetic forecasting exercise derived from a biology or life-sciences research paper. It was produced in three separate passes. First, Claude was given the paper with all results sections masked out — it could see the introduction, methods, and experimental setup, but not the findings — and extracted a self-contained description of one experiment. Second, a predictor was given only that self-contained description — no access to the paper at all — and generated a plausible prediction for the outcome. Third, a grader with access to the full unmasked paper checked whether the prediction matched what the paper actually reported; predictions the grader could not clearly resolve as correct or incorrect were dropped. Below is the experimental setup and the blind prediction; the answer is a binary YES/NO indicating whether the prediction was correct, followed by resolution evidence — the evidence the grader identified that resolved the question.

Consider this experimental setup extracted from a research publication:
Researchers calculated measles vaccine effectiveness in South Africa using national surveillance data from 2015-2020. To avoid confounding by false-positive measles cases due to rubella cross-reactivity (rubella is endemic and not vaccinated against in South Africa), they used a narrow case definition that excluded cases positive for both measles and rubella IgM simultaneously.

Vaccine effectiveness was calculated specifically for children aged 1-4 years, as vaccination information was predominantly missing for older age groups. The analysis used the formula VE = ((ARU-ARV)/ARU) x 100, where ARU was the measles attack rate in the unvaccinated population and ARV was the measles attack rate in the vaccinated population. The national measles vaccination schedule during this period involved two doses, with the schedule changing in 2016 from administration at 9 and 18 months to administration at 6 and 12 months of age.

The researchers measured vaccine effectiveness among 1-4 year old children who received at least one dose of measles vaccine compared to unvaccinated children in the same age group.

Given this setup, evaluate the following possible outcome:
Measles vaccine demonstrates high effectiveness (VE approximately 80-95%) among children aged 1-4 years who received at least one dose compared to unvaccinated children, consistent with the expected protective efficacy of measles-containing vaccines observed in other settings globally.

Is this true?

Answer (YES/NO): NO